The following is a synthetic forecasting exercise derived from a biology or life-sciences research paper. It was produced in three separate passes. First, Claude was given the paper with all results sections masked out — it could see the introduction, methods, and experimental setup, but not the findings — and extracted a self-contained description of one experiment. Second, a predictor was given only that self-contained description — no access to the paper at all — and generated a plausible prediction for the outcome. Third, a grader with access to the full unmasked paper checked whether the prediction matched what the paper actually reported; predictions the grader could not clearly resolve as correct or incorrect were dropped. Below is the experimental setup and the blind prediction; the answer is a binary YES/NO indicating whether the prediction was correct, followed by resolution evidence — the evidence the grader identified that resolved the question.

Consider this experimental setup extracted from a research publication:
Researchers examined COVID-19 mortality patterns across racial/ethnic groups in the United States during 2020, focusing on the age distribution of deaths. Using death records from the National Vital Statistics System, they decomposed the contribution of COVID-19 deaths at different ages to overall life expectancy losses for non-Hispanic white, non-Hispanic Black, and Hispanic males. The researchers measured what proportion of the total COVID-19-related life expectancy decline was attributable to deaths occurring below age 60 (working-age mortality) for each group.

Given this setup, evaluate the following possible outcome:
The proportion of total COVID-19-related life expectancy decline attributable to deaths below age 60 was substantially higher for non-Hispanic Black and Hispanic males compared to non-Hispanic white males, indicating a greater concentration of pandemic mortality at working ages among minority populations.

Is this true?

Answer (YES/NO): YES